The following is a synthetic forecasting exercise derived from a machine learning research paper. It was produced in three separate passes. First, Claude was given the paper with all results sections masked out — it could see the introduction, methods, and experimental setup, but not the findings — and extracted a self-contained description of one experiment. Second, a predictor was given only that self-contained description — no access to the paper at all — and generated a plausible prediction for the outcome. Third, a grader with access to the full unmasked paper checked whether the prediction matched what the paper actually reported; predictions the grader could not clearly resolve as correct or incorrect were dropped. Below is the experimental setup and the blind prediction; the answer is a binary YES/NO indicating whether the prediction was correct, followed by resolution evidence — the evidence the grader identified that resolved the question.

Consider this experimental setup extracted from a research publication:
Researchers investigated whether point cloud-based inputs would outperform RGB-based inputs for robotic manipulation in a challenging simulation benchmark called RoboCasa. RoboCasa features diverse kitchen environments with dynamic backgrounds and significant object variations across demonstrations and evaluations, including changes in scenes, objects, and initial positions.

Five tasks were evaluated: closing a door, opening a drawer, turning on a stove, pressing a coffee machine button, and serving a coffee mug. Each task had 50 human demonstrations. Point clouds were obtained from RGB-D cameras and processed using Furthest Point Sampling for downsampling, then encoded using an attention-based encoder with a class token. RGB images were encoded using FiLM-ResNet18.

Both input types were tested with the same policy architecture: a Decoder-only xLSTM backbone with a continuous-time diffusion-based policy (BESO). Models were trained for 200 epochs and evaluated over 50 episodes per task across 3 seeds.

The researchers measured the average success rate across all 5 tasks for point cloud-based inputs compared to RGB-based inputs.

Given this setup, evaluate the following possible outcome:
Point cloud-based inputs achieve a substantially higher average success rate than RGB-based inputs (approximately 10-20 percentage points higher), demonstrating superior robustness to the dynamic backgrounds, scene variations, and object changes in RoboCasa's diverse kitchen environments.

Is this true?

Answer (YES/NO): NO